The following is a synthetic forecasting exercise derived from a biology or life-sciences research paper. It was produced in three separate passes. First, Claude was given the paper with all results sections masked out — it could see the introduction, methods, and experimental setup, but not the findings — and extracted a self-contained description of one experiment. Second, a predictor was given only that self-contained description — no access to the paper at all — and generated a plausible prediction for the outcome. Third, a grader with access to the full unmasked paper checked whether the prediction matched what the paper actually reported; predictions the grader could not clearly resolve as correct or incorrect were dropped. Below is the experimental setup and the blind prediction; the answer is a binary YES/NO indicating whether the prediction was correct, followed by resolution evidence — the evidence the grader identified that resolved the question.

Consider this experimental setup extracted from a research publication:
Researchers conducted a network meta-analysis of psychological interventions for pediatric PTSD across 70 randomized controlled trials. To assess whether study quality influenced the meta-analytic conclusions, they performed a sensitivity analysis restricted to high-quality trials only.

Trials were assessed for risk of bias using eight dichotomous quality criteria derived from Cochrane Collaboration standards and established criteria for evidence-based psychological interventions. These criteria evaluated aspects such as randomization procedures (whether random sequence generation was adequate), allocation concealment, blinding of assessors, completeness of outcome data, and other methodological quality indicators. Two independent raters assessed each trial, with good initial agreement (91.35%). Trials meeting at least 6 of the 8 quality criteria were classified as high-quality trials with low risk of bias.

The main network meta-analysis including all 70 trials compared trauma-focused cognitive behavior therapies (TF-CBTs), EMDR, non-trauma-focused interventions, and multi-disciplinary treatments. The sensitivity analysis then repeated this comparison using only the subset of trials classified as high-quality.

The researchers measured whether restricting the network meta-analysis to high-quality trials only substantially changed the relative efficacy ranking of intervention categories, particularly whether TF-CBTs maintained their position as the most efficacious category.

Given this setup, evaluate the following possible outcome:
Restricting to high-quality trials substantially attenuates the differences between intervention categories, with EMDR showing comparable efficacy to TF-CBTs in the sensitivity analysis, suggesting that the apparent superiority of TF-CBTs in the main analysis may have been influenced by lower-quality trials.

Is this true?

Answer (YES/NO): NO